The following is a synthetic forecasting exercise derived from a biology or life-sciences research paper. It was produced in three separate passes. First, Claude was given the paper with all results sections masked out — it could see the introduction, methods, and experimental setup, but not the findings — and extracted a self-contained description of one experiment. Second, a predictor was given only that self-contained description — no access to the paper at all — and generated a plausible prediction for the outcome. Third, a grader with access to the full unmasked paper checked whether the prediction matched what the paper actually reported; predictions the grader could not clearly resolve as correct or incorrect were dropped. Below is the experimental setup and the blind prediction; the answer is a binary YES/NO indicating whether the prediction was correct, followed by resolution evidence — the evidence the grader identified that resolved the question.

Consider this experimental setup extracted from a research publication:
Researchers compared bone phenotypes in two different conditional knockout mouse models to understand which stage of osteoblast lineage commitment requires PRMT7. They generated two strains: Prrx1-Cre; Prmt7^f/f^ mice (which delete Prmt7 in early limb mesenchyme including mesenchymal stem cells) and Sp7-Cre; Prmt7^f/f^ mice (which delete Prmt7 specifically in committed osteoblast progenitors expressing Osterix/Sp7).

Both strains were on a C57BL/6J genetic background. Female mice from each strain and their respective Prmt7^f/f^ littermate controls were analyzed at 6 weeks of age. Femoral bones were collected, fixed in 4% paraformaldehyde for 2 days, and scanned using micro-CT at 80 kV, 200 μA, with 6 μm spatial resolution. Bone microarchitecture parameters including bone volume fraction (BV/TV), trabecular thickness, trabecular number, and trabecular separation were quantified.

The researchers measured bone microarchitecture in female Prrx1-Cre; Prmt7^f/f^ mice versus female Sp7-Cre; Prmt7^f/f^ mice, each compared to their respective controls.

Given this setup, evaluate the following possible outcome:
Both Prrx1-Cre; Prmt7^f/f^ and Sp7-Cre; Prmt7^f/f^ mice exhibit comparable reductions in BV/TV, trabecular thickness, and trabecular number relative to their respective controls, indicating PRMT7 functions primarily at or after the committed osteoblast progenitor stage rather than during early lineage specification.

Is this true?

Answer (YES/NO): YES